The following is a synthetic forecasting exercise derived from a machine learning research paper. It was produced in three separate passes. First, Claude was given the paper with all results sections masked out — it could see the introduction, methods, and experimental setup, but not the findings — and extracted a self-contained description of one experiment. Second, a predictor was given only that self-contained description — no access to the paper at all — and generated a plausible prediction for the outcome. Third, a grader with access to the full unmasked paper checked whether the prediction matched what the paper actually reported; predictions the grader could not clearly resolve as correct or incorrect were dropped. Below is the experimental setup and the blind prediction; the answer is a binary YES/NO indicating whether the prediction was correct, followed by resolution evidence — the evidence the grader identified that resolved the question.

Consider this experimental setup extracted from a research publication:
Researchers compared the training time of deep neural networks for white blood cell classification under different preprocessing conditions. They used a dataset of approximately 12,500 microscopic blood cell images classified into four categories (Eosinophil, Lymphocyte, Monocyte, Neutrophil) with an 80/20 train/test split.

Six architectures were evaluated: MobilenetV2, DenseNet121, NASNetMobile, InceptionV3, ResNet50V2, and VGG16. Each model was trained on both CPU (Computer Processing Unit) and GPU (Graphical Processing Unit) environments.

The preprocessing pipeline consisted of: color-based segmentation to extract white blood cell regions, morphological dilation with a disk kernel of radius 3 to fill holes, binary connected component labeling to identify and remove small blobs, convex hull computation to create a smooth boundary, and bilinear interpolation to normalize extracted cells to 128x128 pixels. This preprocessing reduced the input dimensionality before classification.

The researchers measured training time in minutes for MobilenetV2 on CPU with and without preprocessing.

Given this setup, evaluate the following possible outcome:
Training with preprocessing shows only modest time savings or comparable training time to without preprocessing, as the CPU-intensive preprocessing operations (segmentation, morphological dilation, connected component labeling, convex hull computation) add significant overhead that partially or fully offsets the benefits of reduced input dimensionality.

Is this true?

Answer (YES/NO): NO